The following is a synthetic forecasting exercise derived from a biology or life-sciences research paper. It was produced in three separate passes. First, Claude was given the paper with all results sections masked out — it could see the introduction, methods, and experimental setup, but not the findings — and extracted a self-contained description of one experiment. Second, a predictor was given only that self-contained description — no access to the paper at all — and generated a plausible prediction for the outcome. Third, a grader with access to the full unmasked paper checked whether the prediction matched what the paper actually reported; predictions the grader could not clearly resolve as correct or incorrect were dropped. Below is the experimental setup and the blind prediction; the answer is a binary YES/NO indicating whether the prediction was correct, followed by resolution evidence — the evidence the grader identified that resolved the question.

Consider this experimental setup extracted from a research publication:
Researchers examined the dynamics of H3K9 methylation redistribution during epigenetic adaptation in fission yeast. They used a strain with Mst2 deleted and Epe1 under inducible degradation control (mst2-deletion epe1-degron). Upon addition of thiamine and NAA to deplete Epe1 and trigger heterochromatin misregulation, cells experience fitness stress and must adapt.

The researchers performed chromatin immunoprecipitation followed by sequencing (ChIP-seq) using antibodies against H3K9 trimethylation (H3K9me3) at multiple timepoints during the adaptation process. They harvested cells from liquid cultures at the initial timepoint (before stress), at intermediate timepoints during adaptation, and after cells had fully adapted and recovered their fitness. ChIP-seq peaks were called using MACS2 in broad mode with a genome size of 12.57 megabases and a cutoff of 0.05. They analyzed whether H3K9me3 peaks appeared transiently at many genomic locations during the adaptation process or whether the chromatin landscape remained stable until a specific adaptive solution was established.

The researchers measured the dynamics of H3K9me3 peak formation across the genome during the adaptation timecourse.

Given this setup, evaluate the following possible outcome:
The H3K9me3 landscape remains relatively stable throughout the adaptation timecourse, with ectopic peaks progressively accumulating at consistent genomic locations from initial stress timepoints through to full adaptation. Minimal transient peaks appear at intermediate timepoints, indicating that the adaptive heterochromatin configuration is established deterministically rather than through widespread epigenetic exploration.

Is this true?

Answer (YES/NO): NO